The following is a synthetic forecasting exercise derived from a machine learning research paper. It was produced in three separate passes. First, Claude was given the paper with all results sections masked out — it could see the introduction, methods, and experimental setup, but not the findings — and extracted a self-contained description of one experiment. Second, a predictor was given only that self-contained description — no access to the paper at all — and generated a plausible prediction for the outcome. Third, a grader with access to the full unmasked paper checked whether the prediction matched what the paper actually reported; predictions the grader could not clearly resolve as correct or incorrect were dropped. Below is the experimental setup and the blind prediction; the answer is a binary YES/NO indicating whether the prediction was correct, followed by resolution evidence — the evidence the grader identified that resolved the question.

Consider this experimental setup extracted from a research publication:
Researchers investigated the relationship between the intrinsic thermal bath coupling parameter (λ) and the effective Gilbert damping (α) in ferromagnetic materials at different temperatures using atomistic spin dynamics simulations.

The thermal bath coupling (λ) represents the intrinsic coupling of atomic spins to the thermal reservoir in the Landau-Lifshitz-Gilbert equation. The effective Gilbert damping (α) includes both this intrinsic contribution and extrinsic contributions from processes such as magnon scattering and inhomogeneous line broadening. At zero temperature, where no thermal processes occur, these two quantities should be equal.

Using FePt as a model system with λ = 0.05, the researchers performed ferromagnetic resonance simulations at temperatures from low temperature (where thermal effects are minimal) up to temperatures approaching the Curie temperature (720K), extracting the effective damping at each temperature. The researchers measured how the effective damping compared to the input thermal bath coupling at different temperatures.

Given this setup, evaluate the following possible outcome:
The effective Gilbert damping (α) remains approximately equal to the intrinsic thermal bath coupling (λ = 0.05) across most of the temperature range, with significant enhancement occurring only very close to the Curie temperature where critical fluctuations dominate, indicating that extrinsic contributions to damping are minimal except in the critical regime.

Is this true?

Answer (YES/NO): NO